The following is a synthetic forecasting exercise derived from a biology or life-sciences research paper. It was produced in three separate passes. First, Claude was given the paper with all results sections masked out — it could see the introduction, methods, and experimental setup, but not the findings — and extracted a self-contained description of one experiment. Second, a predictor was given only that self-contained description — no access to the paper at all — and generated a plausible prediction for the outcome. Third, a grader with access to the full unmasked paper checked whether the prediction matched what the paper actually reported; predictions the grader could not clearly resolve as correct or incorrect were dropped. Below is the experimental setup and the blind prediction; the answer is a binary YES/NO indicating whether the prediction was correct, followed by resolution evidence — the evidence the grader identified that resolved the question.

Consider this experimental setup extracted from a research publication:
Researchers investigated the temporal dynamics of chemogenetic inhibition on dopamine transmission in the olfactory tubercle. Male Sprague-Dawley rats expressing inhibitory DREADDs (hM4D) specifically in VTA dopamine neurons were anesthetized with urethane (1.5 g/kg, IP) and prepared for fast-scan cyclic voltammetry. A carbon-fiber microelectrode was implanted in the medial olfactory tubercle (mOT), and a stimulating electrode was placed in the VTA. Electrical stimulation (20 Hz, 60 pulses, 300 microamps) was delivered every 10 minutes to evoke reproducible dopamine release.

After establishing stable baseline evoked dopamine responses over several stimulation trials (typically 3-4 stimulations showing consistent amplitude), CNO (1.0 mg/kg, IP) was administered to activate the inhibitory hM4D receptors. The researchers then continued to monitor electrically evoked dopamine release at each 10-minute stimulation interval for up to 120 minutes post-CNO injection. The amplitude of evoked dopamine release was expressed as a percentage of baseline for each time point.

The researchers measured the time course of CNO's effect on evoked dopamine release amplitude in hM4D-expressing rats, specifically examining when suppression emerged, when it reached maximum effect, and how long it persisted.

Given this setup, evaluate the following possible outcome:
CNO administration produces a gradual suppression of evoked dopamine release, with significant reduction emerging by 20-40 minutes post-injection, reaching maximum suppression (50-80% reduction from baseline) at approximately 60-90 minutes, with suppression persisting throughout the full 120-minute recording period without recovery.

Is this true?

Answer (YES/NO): NO